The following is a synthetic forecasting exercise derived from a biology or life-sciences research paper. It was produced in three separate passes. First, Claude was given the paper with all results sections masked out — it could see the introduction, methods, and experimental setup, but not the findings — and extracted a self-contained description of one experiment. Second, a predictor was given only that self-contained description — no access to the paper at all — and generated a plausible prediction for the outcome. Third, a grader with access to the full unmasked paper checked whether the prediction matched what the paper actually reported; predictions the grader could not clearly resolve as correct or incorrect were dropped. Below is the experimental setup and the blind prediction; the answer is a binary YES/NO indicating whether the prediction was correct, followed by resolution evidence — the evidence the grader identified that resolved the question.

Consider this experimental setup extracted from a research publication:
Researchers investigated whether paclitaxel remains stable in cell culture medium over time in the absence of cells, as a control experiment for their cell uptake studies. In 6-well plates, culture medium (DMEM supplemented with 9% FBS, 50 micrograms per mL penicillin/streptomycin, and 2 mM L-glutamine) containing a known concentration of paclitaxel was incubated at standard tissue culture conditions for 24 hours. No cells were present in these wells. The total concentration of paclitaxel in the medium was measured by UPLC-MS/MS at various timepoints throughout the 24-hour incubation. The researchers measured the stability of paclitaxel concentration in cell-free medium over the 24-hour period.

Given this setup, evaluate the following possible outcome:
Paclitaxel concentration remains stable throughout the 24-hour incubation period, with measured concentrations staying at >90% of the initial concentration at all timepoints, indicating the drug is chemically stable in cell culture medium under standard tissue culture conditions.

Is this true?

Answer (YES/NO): NO